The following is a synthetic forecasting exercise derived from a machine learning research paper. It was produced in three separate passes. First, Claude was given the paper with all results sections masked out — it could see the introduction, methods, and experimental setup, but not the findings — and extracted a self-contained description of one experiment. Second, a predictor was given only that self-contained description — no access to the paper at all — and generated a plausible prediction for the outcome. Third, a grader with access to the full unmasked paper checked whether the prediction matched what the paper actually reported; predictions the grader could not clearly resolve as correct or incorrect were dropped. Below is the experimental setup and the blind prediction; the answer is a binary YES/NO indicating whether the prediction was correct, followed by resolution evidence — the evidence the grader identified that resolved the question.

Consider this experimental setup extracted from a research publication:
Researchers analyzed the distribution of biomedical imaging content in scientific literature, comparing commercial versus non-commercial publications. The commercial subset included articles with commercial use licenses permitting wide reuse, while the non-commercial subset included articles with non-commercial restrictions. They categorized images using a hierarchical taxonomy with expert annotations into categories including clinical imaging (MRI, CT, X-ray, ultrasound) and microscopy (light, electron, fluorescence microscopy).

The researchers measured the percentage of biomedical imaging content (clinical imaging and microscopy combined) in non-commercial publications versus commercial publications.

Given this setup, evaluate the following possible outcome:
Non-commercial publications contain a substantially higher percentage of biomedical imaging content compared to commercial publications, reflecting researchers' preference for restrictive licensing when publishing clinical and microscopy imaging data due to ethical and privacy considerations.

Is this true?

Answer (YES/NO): YES